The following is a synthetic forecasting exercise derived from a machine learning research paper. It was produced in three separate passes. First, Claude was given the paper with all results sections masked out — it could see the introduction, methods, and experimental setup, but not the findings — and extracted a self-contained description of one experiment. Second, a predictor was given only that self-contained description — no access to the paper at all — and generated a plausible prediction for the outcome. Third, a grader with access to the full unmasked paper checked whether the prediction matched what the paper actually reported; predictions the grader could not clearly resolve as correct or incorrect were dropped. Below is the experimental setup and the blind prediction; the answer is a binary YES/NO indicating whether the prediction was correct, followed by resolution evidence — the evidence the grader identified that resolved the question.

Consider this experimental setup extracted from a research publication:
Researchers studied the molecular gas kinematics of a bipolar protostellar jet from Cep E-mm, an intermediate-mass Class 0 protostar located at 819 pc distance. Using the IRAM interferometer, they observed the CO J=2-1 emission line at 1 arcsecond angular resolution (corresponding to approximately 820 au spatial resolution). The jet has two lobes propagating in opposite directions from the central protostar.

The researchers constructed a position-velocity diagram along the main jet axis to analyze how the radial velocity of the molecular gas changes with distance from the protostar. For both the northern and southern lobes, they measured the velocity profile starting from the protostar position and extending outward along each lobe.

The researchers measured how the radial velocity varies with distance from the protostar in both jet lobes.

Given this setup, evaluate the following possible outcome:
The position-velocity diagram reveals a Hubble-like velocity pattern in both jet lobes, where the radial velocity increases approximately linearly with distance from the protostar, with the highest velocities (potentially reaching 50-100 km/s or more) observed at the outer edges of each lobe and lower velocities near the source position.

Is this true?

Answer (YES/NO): NO